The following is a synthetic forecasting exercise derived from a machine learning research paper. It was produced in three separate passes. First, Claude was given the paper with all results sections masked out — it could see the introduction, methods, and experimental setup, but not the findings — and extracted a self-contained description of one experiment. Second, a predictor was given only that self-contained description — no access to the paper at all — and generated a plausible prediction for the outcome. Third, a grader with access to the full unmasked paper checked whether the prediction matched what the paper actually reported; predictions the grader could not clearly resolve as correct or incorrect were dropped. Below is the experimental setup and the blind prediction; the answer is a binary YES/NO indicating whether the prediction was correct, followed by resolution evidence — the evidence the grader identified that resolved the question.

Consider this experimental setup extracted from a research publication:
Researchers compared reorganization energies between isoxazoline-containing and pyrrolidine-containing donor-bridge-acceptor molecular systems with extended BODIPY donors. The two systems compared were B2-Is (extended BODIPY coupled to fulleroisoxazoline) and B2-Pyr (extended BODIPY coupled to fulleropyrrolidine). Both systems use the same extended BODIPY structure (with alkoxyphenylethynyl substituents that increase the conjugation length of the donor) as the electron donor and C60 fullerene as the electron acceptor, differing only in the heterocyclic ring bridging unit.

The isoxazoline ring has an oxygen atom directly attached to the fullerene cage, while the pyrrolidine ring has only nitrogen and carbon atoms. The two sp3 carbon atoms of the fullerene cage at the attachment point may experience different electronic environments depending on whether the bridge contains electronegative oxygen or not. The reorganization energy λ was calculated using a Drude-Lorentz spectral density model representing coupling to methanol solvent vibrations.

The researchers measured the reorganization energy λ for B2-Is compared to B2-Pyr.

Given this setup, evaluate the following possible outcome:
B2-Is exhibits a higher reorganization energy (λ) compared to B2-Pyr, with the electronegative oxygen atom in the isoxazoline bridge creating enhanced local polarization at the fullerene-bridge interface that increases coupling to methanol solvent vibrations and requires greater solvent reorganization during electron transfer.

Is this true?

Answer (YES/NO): NO